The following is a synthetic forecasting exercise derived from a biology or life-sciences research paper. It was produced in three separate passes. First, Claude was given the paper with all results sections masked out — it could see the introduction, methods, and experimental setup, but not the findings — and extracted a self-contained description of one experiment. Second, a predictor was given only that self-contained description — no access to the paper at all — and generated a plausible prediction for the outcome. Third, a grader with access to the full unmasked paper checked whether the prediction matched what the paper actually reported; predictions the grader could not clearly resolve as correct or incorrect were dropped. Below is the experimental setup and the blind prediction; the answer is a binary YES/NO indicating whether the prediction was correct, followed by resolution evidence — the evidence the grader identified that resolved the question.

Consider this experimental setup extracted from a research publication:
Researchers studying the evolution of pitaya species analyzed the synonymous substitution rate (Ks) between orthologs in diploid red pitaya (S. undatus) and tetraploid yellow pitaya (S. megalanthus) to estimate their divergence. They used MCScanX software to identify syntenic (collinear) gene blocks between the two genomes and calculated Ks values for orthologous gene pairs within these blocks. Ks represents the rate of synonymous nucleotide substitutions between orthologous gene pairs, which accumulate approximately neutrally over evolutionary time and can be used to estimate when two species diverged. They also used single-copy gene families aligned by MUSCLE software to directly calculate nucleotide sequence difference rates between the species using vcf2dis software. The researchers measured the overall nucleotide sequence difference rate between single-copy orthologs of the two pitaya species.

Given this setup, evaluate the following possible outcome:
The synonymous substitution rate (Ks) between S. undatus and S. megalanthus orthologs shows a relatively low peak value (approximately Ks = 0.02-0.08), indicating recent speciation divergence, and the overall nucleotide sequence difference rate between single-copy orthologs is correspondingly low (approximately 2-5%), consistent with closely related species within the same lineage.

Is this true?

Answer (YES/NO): NO